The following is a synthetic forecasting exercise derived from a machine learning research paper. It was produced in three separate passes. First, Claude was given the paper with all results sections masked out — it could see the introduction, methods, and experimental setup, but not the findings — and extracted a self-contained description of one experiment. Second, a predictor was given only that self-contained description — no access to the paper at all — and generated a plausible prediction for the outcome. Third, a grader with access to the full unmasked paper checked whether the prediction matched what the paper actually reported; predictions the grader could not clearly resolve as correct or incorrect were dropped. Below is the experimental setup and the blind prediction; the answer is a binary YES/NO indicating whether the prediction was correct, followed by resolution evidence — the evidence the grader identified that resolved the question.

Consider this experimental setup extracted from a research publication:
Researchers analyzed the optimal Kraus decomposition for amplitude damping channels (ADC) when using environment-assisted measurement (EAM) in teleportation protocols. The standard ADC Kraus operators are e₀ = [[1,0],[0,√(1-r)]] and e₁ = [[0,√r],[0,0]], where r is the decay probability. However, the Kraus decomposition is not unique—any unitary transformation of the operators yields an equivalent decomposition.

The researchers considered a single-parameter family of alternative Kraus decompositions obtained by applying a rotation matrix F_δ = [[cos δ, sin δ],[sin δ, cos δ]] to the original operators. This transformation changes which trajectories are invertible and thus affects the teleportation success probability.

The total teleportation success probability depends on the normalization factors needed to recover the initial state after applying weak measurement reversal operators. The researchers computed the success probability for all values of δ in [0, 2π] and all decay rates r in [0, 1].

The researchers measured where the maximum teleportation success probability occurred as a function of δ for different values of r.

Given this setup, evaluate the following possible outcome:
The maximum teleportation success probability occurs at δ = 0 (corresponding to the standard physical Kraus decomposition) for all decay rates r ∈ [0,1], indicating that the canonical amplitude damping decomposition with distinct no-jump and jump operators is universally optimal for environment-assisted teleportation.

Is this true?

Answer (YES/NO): YES